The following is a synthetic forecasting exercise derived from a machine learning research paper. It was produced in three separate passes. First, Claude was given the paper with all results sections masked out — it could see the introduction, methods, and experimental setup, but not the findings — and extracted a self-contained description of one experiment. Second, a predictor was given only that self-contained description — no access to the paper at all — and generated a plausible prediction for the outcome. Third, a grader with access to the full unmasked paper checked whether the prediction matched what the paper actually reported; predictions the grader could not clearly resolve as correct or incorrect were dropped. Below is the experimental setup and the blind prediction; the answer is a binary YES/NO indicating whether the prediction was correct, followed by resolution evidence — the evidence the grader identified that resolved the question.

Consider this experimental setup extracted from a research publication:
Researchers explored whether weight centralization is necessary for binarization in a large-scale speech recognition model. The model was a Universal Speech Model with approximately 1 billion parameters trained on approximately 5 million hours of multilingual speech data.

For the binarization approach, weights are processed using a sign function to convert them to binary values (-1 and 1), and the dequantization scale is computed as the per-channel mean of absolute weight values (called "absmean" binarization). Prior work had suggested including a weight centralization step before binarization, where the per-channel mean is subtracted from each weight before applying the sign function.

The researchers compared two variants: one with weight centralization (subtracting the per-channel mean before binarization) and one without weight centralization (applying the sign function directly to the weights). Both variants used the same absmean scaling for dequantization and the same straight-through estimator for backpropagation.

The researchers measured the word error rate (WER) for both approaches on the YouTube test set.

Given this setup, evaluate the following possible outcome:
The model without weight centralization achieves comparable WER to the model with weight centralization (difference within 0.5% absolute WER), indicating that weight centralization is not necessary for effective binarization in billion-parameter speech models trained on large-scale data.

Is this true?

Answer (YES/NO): YES